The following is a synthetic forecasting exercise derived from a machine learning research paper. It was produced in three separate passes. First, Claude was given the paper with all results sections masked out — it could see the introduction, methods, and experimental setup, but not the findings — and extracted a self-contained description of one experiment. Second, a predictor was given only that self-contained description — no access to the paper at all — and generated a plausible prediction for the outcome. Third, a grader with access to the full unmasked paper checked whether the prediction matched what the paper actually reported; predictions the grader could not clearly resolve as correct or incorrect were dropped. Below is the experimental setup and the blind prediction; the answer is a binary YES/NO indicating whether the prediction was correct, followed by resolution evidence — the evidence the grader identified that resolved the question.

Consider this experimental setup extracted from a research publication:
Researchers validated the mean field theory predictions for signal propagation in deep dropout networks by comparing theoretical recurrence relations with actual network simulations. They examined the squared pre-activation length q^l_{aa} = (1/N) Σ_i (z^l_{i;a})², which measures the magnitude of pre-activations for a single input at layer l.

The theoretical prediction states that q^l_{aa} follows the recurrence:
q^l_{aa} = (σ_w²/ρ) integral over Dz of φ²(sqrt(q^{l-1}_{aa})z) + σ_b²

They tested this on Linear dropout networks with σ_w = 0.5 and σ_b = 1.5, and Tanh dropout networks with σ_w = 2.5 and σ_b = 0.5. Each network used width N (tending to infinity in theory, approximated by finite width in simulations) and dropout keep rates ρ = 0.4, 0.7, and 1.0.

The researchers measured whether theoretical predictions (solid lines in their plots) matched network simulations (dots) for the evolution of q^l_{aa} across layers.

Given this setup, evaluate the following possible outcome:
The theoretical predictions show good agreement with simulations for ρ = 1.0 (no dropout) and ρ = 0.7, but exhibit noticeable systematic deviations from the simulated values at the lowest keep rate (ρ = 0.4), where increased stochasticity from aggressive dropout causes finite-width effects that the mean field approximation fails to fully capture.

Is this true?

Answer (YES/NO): NO